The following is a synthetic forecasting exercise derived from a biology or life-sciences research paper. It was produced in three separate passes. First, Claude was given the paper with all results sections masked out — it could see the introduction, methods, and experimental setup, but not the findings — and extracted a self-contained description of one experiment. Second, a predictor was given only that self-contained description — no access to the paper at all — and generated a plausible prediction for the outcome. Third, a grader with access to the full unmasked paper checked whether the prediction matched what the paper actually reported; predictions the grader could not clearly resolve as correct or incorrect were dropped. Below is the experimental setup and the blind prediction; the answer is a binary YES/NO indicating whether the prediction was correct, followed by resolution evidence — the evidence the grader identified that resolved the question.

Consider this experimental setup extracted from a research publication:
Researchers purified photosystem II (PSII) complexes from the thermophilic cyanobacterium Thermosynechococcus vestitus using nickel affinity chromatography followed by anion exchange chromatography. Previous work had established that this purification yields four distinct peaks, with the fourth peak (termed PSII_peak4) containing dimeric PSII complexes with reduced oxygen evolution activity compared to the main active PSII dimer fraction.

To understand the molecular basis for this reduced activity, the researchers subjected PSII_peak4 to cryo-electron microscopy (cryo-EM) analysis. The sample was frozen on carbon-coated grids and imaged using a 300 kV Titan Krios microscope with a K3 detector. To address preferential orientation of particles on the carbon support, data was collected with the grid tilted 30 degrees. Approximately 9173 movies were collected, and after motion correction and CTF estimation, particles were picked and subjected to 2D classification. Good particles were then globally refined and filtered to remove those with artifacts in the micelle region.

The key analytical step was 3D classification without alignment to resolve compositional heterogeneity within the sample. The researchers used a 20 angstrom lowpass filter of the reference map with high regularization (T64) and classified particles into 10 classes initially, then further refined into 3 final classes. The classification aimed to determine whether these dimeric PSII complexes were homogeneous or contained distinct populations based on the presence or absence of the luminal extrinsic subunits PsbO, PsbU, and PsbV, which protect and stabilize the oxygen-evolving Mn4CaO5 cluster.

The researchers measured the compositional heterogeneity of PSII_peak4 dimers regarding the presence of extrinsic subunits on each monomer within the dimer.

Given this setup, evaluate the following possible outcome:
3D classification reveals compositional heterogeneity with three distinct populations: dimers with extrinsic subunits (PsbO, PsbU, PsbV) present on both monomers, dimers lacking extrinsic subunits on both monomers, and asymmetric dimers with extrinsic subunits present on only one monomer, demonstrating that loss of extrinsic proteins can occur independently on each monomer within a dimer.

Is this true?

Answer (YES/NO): YES